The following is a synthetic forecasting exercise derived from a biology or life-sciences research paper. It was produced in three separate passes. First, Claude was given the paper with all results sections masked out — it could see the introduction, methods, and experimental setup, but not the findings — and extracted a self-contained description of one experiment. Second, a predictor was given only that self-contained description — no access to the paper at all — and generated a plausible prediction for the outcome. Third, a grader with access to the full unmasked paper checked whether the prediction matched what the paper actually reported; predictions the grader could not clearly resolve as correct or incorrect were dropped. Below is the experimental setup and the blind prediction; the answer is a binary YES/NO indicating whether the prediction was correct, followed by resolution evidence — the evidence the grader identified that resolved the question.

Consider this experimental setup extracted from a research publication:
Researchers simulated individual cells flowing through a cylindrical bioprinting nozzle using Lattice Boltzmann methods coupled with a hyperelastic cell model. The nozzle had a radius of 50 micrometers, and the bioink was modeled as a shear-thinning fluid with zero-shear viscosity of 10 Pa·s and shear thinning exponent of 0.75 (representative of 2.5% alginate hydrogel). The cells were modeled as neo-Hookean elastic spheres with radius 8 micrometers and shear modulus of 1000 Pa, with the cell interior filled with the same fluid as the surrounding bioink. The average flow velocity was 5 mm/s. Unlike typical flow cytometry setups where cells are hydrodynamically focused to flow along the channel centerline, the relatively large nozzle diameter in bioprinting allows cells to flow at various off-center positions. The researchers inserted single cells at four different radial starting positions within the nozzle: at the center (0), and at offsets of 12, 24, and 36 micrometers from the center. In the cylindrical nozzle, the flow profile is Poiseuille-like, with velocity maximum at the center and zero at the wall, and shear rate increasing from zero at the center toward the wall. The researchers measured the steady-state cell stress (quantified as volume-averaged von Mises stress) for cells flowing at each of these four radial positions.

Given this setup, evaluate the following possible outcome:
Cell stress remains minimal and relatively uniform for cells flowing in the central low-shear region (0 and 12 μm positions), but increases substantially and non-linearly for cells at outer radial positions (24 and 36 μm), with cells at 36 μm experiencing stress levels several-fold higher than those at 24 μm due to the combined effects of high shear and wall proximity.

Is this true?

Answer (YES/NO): NO